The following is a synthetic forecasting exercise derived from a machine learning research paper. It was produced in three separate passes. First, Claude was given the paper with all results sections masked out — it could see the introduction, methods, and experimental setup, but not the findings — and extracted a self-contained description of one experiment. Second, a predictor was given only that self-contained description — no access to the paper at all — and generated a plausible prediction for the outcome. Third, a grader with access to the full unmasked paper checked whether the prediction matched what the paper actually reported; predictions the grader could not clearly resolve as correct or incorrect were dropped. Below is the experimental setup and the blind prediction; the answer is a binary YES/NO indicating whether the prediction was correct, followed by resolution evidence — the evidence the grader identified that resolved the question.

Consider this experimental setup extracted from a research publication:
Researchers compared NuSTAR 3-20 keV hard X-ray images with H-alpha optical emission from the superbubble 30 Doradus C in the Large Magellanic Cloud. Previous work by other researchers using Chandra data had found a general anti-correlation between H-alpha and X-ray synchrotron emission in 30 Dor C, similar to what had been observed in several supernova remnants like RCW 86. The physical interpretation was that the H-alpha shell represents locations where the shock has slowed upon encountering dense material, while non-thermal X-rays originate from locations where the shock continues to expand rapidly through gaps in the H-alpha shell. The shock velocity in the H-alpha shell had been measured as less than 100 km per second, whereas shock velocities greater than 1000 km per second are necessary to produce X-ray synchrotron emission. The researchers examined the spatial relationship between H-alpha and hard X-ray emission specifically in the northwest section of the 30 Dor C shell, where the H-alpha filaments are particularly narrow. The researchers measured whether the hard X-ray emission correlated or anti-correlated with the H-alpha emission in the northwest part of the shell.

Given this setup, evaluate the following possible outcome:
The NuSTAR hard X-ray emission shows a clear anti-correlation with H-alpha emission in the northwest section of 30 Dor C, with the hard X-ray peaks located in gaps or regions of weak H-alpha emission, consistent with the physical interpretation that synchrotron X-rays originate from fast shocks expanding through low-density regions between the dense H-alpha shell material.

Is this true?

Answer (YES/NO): YES